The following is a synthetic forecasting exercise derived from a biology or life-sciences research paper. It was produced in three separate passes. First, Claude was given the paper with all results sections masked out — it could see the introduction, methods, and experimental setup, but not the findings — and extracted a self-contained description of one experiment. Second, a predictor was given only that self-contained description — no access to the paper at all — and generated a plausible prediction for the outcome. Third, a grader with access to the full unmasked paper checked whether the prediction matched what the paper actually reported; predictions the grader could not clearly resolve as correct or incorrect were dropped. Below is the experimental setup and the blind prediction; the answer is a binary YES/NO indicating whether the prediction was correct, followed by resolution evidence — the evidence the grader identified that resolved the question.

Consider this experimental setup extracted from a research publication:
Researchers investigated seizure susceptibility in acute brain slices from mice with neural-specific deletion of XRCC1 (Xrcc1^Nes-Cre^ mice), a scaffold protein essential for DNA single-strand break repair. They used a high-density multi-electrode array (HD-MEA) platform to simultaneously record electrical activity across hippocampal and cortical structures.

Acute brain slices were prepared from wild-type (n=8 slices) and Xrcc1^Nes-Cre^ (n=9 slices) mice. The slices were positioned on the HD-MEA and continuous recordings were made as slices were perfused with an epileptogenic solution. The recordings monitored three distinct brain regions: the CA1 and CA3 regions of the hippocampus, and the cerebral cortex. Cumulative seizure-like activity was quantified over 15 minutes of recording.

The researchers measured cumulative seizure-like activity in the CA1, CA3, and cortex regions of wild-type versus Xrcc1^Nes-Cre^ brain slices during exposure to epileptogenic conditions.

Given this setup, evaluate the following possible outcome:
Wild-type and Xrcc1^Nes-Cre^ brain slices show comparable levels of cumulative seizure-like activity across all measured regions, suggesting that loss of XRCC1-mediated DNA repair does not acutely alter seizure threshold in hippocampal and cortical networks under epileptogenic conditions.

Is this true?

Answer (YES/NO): NO